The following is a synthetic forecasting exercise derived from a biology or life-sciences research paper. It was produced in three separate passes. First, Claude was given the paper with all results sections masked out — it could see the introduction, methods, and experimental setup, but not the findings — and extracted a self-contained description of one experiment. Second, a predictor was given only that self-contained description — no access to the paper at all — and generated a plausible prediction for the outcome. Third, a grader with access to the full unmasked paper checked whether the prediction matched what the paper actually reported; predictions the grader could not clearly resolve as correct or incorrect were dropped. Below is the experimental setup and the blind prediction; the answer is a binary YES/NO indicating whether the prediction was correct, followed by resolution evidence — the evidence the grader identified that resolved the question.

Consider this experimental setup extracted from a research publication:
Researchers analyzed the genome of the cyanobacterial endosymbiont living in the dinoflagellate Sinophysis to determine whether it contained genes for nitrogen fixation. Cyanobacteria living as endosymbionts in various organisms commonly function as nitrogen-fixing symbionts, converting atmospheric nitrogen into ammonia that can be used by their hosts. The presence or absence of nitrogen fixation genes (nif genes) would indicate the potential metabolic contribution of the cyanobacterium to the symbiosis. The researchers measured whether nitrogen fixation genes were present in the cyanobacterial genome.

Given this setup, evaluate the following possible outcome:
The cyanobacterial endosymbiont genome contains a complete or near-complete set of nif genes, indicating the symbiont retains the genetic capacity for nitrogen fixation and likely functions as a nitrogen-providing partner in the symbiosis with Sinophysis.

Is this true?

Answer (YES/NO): NO